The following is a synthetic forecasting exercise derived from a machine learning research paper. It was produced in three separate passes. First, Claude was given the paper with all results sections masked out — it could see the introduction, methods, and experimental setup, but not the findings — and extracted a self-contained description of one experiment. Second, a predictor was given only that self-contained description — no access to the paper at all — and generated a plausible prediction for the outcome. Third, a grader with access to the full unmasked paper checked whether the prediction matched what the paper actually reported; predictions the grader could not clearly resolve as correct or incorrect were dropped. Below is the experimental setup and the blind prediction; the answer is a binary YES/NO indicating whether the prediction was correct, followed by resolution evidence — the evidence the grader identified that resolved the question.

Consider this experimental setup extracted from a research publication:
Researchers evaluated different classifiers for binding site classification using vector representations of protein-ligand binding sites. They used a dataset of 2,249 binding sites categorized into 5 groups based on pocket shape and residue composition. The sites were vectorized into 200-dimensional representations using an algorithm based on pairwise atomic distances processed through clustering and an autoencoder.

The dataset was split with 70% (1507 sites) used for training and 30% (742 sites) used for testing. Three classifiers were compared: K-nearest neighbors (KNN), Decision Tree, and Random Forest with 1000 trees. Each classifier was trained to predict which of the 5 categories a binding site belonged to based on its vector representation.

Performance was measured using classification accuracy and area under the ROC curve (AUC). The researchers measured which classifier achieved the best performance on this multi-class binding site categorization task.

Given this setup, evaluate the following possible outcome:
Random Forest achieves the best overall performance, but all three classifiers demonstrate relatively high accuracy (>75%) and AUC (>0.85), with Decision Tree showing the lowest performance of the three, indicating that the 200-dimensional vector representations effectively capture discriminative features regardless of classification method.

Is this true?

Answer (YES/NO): YES